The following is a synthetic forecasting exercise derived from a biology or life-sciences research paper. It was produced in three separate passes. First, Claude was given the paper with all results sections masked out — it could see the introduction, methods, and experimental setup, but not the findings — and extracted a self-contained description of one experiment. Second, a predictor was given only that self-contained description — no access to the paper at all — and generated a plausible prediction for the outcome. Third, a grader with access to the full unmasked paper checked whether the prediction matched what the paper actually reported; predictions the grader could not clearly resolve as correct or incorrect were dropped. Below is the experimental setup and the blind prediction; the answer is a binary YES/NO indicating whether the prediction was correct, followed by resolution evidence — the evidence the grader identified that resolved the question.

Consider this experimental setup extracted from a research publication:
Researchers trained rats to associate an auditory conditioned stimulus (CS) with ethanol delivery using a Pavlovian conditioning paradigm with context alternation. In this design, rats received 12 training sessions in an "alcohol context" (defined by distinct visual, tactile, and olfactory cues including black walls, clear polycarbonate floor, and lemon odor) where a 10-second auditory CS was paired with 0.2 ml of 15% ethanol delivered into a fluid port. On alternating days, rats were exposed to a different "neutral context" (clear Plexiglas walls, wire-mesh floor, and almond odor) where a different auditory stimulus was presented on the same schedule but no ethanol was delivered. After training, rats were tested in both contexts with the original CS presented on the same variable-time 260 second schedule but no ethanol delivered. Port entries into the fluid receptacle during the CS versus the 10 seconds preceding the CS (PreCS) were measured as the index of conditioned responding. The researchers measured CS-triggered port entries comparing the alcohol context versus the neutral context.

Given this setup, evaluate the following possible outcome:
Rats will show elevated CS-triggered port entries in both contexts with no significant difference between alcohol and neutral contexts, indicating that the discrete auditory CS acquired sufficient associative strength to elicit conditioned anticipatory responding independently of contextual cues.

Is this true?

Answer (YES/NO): NO